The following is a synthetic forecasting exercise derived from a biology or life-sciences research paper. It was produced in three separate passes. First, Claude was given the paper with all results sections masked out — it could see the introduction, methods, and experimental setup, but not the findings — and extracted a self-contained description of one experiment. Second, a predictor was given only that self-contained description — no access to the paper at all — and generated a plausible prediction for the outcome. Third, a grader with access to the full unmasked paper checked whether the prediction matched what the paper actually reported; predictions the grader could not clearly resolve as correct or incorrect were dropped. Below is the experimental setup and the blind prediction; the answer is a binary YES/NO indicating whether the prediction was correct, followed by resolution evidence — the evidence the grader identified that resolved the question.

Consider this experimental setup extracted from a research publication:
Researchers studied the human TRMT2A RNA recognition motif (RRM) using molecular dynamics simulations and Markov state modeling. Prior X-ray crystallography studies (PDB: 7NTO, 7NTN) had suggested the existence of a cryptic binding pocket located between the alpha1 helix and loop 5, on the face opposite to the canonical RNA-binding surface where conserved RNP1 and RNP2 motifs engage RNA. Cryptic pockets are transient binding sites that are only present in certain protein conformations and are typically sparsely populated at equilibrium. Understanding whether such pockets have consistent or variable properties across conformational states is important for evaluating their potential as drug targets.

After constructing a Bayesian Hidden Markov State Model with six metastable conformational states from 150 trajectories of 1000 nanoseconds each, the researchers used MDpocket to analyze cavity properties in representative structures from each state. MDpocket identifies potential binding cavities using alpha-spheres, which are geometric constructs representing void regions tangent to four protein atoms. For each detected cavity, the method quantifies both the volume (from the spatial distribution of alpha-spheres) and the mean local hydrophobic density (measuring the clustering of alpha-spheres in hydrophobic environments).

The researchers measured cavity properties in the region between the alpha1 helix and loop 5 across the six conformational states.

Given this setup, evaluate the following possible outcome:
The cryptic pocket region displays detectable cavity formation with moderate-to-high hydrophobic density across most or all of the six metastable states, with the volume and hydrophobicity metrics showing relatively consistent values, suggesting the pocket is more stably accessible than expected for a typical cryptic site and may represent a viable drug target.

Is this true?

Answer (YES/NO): NO